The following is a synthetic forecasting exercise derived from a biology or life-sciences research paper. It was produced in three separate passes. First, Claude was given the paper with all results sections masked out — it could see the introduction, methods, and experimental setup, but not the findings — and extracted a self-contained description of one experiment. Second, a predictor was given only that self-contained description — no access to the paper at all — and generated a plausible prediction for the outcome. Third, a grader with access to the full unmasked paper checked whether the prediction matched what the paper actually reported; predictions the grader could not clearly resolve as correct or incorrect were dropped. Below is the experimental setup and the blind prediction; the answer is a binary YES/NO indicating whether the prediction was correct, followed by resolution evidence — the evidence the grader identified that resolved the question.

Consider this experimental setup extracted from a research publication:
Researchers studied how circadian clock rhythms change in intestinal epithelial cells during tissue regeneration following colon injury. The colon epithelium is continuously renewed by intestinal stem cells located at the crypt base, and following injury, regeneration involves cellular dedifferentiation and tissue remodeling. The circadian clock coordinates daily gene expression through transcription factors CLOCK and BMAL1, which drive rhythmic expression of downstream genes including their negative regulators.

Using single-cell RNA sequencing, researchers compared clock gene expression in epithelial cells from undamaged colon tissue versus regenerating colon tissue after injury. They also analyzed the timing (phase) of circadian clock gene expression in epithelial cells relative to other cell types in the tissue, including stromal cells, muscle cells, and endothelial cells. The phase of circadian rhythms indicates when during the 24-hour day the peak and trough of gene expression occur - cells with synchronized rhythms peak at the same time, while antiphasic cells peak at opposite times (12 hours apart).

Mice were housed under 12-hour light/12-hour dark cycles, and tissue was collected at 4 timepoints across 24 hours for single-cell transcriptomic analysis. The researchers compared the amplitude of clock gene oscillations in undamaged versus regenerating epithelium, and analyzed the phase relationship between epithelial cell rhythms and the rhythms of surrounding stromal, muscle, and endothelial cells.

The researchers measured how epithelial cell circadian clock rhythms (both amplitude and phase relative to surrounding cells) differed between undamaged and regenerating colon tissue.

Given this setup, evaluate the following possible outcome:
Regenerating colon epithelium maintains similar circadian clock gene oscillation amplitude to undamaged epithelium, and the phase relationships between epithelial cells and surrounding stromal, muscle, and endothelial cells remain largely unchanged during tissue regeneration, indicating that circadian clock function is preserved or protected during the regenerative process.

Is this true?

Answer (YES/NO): NO